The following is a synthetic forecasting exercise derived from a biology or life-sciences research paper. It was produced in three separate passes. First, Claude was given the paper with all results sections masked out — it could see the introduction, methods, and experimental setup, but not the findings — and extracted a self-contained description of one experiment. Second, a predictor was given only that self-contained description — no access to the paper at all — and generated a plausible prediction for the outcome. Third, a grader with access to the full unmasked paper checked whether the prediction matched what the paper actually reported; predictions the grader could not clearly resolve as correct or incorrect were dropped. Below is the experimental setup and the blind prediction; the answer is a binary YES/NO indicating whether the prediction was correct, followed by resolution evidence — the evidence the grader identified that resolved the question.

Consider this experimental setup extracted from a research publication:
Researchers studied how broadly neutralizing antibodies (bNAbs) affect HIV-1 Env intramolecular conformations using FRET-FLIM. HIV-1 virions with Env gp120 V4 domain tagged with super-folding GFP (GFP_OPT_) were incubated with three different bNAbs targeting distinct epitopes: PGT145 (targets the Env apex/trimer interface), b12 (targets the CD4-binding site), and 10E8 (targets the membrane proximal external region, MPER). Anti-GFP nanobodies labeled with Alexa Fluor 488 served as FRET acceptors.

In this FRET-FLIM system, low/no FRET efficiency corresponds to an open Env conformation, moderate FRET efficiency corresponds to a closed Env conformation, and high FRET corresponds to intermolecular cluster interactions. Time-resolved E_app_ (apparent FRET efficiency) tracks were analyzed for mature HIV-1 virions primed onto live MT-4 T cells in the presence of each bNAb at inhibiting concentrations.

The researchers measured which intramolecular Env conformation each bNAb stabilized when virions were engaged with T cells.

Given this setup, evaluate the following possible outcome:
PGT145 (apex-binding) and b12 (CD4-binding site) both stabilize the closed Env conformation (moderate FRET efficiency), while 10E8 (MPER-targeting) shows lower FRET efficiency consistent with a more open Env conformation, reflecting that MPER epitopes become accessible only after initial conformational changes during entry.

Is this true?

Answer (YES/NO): YES